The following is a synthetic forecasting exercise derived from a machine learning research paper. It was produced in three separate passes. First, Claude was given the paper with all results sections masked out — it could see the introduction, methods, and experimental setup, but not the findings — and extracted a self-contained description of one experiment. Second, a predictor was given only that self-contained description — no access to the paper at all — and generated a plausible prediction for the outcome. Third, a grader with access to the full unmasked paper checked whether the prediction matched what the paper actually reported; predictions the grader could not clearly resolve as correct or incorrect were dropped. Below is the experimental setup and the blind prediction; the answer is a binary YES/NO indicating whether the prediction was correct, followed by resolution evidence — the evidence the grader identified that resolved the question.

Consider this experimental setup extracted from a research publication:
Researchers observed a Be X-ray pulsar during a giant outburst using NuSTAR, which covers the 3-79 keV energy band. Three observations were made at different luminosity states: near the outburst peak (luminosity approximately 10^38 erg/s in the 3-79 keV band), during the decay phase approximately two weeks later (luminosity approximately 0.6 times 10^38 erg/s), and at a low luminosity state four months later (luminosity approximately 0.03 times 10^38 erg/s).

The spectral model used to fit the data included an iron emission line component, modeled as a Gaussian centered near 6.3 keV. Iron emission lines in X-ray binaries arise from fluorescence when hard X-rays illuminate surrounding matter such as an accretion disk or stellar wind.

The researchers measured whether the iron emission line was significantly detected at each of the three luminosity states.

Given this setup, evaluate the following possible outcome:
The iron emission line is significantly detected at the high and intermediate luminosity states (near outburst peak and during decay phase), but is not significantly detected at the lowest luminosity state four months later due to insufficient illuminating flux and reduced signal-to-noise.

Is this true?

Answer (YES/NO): YES